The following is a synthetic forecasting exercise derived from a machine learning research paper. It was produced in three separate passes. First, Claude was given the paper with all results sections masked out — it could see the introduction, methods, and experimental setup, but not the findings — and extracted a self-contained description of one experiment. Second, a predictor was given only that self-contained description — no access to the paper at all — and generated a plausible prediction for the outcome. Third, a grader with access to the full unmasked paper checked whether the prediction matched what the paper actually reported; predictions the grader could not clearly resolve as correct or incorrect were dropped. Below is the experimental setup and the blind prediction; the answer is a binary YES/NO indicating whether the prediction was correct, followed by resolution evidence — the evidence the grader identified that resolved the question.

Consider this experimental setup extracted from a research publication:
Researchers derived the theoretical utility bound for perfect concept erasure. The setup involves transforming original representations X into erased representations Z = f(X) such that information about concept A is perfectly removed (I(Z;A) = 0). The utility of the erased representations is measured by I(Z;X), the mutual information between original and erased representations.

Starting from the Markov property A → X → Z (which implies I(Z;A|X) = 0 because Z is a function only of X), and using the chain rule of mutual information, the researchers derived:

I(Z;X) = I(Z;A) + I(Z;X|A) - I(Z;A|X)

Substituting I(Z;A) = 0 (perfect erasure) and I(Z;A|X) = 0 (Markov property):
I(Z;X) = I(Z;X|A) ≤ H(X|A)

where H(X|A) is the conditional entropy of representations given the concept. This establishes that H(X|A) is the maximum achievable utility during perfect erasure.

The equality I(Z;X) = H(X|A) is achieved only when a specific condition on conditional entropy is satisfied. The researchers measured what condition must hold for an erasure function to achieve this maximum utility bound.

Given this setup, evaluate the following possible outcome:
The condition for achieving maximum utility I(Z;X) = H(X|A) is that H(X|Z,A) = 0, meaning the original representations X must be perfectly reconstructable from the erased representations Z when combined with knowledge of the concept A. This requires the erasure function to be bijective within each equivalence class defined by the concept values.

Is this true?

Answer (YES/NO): YES